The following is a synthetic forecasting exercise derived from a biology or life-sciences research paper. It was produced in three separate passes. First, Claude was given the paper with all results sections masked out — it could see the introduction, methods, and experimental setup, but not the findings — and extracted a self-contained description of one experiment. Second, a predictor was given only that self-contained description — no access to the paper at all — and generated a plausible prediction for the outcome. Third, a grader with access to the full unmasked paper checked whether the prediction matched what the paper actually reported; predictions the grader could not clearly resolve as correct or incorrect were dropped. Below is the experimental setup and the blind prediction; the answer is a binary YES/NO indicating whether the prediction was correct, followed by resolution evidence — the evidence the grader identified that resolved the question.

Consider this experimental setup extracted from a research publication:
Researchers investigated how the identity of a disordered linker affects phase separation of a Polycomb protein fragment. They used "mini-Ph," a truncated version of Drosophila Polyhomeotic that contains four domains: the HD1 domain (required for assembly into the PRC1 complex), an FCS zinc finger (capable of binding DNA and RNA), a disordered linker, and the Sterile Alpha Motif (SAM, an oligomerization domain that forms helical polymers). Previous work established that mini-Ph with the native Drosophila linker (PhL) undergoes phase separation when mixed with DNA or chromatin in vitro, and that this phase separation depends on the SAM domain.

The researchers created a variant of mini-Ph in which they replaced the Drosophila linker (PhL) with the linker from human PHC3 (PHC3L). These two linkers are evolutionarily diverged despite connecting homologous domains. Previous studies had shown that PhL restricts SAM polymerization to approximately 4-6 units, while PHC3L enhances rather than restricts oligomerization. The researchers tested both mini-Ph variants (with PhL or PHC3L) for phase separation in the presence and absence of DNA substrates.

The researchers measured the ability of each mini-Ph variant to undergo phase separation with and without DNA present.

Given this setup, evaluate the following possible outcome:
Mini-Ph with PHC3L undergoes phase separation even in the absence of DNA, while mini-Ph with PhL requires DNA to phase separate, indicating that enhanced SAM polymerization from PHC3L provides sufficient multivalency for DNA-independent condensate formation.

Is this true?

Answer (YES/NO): YES